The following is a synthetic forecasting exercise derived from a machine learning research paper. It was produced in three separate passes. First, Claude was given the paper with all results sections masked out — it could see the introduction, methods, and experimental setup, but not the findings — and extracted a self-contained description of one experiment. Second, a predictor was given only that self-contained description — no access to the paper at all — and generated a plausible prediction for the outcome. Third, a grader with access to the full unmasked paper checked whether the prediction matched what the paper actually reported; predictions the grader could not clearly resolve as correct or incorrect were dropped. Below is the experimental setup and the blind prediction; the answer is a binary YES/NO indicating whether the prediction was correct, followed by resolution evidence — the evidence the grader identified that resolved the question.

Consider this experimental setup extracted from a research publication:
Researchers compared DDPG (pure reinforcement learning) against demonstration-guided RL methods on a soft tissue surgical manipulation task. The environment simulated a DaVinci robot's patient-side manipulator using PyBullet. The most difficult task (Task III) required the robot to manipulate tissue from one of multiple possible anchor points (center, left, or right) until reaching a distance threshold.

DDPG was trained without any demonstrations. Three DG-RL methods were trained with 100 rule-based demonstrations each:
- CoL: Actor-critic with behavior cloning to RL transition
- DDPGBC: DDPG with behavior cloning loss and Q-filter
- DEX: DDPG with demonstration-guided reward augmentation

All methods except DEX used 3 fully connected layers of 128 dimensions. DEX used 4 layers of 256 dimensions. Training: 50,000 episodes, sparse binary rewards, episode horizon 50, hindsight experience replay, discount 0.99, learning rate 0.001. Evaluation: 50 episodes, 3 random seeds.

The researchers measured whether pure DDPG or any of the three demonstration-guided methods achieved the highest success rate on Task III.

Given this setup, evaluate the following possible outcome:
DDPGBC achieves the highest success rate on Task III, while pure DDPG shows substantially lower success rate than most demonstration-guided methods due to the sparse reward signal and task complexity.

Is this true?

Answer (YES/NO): NO